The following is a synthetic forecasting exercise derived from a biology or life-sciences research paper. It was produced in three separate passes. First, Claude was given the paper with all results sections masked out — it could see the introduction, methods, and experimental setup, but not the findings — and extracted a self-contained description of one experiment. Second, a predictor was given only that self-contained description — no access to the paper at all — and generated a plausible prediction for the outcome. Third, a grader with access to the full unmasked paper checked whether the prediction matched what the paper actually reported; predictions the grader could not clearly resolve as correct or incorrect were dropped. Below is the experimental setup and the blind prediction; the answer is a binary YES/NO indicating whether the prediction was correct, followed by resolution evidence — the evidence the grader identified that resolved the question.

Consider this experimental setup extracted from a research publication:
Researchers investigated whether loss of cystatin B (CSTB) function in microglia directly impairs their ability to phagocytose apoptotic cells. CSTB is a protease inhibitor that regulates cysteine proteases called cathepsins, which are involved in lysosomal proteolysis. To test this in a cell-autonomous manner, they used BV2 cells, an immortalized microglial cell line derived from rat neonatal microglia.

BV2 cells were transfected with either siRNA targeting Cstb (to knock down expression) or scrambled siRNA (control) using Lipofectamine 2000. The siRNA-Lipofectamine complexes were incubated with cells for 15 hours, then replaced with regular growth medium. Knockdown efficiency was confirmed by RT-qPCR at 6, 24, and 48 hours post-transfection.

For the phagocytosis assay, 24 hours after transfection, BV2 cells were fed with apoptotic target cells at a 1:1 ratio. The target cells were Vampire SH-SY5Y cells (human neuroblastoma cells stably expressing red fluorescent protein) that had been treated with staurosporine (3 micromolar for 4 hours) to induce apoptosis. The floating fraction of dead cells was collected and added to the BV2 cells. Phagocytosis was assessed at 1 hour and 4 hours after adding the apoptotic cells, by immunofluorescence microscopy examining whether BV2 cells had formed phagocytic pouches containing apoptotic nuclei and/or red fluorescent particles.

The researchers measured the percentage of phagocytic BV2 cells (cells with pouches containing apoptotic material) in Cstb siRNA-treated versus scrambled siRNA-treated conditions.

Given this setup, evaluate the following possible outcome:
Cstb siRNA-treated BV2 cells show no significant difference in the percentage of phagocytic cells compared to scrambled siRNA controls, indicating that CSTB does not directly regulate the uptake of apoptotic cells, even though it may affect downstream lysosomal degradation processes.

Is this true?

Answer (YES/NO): YES